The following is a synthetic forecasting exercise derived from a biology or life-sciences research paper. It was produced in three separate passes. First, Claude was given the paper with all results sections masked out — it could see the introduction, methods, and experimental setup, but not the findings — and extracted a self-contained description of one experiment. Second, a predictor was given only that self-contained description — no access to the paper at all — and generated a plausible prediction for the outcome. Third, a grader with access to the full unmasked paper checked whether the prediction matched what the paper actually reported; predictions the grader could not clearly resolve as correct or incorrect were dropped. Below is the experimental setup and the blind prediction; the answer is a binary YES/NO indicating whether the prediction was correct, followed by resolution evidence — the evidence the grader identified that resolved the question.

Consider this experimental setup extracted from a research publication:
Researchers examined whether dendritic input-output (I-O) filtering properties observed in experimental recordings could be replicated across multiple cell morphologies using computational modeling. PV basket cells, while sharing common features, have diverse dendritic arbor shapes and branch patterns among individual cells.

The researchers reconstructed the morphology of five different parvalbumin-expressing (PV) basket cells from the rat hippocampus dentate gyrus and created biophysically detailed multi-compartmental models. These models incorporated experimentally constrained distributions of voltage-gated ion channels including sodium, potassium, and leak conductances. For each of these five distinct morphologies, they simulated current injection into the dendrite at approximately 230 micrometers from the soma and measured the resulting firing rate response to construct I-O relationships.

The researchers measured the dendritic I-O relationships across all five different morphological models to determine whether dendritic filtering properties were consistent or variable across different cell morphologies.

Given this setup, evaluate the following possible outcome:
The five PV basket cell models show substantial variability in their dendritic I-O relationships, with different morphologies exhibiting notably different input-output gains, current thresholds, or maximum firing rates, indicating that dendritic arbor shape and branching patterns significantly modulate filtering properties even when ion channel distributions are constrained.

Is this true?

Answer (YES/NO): NO